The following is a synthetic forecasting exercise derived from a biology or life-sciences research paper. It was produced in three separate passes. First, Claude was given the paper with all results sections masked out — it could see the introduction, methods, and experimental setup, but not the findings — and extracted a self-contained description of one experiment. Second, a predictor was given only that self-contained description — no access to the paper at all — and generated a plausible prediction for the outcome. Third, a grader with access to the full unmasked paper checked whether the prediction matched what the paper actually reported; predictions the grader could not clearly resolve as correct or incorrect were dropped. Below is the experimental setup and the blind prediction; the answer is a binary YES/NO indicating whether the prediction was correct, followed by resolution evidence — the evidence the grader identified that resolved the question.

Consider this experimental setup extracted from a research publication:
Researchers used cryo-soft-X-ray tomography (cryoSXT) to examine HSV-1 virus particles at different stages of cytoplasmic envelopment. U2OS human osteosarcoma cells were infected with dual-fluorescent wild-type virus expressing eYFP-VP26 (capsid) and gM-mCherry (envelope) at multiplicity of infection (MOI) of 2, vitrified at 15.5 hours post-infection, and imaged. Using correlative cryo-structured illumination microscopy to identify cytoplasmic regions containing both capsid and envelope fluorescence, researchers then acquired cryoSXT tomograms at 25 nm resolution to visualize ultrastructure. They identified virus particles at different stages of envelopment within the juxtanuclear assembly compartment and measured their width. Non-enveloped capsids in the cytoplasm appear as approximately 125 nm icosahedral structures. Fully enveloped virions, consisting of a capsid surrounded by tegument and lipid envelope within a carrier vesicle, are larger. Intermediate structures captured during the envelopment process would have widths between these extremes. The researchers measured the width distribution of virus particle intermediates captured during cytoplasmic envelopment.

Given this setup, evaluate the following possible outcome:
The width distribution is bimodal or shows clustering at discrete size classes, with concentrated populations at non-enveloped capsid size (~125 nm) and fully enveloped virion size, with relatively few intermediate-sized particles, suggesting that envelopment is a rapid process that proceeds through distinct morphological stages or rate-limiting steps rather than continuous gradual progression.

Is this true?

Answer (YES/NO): YES